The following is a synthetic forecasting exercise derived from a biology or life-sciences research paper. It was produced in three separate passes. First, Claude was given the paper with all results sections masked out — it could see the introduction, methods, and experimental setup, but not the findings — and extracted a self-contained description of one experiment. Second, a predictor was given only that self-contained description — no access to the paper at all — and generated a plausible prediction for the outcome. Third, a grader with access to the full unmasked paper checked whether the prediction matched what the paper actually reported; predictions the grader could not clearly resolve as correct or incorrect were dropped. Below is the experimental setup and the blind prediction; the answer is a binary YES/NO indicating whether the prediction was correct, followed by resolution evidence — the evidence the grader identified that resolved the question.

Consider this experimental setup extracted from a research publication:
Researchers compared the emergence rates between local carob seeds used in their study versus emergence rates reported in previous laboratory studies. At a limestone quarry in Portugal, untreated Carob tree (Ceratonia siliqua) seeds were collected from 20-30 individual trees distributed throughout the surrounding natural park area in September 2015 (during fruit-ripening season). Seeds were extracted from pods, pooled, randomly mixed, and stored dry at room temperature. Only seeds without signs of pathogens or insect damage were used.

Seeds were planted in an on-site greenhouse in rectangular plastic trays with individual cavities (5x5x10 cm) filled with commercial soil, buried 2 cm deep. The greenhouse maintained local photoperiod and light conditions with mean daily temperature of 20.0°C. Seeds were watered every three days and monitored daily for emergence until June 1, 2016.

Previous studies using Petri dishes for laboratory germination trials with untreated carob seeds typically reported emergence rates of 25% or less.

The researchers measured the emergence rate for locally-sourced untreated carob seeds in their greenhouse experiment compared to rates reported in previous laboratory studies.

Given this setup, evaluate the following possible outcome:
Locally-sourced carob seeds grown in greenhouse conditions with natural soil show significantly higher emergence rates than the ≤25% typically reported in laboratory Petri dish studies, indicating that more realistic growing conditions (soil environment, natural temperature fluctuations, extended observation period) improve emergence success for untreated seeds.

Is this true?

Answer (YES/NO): YES